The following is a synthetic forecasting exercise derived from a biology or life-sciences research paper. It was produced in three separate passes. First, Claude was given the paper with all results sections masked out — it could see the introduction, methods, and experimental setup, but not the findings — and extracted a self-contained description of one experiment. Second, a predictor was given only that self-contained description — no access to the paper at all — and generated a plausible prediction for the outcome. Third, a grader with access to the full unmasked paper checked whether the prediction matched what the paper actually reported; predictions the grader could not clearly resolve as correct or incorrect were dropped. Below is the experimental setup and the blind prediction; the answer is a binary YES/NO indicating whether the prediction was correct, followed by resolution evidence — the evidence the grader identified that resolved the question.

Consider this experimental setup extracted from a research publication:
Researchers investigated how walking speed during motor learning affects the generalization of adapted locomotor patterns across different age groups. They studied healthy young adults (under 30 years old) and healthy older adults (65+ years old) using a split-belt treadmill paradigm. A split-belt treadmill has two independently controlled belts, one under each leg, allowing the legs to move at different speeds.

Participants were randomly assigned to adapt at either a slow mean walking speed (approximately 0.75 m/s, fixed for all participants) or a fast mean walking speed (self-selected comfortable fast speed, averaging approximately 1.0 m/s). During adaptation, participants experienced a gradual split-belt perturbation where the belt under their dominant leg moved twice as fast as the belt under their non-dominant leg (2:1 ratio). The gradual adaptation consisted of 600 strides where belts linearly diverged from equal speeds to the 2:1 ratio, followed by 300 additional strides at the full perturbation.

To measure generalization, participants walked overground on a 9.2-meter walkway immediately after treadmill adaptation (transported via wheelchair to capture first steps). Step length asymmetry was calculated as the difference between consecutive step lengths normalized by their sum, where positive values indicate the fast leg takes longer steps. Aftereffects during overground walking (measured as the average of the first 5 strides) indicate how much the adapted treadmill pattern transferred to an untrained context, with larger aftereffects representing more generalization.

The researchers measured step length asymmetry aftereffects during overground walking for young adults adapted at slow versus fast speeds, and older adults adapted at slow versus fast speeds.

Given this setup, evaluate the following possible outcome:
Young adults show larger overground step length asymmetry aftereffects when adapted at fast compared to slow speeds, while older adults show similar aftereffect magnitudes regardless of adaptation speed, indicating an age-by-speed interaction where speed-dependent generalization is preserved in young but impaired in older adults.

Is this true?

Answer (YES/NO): NO